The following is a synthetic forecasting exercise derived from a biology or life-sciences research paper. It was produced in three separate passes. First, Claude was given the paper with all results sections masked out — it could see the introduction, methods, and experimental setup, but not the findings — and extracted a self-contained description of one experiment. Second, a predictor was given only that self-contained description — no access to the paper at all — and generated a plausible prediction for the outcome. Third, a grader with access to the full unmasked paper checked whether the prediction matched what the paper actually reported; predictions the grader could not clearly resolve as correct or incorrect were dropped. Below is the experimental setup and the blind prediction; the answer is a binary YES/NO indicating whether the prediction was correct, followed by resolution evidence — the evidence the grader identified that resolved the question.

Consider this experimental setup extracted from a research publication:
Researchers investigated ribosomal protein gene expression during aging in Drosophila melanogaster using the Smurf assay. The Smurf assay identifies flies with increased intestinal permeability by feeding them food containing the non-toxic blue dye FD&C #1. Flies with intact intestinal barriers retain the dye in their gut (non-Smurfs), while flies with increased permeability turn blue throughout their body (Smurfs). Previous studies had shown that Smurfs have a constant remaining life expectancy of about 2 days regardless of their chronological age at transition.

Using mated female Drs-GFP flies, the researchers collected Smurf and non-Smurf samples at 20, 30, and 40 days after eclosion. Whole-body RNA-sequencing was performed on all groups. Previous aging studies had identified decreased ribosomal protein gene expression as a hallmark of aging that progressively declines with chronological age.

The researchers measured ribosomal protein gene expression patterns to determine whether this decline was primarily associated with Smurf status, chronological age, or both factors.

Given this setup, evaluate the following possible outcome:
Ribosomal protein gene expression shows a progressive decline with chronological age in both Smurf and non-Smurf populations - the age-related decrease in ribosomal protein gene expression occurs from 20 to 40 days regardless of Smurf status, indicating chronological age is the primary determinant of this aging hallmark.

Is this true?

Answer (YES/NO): NO